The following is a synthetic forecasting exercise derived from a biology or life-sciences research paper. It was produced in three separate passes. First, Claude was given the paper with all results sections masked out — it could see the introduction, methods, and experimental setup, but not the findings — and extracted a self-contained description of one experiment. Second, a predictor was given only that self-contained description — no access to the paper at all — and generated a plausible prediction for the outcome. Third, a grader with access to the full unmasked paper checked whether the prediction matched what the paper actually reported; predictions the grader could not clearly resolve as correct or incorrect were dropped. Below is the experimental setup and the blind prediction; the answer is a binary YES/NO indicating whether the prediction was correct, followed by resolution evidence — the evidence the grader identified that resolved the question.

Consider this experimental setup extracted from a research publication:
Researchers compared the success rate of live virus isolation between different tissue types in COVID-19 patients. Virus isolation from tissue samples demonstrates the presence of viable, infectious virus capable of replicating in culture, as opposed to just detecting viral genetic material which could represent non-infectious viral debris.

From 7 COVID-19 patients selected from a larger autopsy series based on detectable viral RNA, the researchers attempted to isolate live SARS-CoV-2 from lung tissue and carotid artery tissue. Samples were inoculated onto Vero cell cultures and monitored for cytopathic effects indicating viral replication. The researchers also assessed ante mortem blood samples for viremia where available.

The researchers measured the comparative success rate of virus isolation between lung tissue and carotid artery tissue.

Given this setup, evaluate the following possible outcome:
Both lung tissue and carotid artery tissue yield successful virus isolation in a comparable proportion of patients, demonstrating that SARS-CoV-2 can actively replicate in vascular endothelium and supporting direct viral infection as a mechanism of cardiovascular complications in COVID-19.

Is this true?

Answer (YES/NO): YES